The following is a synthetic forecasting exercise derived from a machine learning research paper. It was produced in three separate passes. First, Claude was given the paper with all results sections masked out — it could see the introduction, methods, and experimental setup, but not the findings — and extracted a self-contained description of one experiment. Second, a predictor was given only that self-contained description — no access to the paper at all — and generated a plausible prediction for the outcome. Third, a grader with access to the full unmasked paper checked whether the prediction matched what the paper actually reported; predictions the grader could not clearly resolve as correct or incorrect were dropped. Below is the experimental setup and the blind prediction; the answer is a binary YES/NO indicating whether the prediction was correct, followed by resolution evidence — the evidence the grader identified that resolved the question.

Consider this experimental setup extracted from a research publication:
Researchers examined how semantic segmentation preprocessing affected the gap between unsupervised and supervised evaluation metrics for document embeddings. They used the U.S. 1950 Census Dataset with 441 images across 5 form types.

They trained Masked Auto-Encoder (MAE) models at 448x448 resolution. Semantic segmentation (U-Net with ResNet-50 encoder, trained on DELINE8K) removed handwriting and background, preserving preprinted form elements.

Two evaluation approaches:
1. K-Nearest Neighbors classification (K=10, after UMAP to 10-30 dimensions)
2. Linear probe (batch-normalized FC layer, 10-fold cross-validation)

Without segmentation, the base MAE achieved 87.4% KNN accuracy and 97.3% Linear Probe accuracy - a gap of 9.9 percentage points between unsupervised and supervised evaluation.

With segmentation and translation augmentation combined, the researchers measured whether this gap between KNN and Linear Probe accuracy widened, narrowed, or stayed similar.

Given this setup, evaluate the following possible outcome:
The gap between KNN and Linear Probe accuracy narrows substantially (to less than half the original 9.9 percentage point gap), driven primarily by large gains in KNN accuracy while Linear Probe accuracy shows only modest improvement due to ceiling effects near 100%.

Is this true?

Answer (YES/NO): YES